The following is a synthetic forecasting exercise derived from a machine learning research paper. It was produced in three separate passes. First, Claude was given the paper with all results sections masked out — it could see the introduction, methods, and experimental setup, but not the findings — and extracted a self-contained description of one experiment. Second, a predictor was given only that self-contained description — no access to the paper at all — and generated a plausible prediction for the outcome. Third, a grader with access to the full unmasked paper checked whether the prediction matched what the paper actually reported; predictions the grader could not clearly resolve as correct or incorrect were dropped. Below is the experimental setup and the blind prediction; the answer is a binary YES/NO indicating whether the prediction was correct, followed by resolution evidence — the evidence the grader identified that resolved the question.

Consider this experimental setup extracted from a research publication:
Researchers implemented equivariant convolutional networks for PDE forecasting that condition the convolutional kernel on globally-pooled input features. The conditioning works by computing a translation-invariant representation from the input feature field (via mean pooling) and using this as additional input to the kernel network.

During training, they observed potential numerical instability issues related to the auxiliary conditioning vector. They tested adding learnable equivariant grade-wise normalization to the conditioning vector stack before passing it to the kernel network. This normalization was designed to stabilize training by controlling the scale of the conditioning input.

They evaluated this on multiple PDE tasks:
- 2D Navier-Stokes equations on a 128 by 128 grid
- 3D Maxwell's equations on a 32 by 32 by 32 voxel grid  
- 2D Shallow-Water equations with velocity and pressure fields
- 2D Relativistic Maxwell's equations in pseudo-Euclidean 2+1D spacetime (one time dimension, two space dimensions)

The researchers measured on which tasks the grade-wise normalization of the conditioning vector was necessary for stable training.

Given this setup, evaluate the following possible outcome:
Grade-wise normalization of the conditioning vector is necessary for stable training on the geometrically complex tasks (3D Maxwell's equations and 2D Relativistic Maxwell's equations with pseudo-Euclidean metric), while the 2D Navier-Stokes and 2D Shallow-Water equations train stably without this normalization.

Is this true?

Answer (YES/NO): NO